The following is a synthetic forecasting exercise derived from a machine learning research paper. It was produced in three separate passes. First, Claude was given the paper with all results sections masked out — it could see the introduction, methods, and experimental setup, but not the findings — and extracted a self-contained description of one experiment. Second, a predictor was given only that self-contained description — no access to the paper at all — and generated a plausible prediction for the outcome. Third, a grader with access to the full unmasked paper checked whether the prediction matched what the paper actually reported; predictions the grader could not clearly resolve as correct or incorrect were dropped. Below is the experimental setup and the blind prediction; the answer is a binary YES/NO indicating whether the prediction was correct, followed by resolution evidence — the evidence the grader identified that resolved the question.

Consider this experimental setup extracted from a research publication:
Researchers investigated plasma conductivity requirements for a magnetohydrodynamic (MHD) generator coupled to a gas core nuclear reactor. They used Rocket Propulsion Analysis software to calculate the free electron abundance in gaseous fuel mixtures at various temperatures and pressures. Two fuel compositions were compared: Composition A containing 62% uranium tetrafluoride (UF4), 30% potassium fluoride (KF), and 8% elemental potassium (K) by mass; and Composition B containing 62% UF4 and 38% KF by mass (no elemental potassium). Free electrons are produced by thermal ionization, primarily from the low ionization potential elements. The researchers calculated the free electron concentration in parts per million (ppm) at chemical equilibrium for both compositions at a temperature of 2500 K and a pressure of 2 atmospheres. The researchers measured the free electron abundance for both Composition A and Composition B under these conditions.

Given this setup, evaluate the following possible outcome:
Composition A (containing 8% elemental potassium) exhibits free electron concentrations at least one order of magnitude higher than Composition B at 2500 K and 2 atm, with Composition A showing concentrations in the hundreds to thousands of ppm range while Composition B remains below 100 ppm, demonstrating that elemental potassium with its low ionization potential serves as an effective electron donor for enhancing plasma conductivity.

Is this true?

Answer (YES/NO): NO